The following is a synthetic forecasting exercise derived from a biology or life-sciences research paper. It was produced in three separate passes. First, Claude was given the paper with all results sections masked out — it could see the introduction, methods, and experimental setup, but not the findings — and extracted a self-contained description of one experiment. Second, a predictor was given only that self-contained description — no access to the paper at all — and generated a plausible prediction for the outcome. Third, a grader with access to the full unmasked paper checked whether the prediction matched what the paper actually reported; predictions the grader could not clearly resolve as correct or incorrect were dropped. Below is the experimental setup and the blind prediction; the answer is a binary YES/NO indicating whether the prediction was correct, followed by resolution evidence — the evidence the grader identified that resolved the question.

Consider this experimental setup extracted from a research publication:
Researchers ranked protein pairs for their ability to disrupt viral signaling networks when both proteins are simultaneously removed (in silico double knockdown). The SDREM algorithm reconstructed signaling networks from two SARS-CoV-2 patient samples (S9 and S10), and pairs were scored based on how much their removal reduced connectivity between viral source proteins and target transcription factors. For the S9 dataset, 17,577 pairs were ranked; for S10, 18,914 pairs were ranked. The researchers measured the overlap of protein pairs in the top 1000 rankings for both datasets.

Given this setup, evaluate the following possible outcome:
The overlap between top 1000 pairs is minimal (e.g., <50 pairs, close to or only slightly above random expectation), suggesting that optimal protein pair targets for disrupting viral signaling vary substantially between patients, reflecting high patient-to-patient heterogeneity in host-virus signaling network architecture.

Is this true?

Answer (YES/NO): NO